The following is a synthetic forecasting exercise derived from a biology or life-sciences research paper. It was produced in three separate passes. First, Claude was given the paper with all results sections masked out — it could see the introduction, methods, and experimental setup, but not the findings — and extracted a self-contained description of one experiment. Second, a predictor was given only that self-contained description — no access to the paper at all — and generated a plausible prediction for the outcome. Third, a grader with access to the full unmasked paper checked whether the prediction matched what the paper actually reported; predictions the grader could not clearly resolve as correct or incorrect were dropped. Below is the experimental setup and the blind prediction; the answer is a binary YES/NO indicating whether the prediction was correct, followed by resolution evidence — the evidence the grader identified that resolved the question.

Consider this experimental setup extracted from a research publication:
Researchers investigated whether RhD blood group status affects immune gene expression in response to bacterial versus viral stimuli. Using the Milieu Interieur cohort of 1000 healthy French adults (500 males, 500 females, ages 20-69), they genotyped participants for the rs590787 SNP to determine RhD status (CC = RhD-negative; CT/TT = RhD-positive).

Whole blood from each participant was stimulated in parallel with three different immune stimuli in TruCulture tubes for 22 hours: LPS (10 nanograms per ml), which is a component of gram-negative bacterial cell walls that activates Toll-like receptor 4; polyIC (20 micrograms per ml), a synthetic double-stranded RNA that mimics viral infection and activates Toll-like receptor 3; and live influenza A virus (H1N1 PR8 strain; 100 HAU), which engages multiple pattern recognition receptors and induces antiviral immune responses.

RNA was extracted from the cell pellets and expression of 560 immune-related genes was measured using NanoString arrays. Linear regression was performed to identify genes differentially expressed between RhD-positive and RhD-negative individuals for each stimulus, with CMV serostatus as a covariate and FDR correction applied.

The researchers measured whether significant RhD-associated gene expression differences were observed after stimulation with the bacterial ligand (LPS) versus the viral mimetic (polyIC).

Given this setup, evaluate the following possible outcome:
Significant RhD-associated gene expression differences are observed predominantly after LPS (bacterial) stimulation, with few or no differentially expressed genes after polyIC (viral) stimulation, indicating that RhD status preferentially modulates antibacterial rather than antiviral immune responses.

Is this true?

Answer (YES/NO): NO